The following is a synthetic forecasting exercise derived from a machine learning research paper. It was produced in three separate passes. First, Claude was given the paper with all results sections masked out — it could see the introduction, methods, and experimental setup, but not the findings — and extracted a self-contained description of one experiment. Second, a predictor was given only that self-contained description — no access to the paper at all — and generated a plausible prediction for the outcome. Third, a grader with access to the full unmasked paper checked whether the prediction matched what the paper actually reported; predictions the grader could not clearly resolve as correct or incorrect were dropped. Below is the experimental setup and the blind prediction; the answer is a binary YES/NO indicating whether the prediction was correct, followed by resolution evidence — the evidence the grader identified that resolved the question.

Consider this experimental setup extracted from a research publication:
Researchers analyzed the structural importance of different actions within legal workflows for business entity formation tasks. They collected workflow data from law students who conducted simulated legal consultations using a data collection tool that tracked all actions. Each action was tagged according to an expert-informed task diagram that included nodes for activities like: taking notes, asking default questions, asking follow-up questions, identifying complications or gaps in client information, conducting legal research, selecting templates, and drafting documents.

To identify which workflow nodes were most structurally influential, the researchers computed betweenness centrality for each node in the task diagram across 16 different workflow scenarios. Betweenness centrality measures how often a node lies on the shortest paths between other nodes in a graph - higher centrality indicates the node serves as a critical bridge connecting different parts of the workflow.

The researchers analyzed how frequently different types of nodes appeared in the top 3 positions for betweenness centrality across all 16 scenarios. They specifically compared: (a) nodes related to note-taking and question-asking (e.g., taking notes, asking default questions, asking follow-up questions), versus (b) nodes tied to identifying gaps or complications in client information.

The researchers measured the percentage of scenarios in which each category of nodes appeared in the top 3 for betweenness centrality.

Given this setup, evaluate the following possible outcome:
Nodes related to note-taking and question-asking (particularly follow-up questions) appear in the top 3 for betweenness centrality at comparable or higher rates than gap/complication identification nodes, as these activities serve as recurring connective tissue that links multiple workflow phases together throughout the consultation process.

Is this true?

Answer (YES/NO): YES